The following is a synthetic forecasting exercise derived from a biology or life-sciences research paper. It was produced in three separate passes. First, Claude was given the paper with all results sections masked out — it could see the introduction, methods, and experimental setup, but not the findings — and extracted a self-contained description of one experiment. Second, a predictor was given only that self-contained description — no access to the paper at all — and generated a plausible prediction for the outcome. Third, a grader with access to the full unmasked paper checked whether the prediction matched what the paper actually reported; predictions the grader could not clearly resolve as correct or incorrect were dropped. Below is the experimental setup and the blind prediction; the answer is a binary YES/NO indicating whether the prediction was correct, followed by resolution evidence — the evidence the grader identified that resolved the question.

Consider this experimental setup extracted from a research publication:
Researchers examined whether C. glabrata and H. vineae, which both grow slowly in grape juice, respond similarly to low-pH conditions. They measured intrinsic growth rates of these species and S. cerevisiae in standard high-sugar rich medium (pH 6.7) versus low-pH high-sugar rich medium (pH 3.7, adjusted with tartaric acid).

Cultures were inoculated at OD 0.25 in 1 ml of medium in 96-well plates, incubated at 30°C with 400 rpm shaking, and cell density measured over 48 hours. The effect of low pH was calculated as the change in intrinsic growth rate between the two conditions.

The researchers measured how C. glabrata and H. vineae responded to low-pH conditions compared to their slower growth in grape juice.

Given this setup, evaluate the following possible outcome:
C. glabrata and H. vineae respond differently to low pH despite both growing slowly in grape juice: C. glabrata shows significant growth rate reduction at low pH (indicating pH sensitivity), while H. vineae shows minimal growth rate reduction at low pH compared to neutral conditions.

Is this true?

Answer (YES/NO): NO